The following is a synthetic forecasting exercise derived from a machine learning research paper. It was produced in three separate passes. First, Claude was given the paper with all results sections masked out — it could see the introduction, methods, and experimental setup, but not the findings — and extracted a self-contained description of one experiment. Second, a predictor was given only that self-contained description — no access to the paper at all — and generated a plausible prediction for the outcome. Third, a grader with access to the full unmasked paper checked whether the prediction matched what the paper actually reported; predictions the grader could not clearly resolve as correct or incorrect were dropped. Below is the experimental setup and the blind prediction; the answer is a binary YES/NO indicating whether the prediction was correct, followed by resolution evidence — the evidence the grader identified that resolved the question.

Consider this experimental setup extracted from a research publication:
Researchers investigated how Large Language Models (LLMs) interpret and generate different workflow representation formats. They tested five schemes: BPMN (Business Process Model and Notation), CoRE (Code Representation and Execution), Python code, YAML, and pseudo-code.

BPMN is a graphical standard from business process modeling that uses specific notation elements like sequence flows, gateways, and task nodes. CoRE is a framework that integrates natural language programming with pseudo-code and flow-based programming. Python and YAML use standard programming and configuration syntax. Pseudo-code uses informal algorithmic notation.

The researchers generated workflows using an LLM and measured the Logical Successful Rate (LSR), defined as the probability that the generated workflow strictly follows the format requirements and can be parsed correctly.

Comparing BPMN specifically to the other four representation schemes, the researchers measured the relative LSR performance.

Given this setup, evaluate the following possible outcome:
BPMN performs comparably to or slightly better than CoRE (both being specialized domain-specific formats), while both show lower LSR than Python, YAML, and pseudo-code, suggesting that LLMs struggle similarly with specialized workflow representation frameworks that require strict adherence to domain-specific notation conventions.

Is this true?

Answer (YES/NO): NO